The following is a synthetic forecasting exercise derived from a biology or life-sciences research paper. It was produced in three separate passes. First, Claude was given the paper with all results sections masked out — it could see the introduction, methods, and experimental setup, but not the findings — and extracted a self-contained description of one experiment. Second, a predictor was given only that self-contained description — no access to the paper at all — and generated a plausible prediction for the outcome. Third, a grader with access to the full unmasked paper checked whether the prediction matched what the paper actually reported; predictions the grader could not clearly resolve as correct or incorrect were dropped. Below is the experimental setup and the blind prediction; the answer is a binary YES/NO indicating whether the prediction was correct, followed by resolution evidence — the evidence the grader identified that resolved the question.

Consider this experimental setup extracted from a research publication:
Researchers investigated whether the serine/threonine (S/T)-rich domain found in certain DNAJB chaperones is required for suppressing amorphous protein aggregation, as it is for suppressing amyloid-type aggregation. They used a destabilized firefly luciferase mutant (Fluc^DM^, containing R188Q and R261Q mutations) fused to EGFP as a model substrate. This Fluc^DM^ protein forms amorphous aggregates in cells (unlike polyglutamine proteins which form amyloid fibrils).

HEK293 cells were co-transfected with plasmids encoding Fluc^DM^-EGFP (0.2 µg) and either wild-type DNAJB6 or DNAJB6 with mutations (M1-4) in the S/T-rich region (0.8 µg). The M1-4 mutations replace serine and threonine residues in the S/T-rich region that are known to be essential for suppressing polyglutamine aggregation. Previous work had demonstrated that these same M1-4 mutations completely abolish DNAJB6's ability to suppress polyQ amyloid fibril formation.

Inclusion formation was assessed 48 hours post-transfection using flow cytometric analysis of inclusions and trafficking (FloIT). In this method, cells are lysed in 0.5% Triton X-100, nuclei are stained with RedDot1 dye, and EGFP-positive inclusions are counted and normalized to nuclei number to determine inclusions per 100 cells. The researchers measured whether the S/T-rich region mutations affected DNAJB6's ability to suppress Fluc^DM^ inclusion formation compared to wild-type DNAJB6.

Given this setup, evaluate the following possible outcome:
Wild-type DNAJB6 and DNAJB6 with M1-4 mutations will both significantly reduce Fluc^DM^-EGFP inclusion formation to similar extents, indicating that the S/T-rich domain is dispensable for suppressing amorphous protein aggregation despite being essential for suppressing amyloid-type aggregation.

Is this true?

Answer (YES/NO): NO